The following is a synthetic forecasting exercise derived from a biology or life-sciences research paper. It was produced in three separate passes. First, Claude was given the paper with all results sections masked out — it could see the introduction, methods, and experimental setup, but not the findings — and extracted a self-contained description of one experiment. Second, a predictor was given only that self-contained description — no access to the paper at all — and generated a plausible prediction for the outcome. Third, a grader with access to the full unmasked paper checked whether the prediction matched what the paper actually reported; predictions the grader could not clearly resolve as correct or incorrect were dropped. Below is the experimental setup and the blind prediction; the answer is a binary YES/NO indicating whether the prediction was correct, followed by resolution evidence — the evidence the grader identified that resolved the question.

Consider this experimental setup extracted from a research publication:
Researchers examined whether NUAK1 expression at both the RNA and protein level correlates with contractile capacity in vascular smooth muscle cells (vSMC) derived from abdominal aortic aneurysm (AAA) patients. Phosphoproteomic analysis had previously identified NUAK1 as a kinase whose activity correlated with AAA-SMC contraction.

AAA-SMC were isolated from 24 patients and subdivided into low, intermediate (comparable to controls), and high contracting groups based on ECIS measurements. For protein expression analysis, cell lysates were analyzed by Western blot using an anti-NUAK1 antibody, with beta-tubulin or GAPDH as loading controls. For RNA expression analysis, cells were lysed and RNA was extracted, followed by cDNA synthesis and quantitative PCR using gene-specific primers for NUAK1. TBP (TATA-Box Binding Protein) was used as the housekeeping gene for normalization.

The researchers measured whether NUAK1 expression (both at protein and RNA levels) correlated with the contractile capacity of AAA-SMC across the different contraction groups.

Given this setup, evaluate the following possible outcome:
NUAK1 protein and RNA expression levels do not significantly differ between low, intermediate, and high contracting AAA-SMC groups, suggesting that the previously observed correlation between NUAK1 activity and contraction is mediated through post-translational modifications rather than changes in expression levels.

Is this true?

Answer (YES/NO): NO